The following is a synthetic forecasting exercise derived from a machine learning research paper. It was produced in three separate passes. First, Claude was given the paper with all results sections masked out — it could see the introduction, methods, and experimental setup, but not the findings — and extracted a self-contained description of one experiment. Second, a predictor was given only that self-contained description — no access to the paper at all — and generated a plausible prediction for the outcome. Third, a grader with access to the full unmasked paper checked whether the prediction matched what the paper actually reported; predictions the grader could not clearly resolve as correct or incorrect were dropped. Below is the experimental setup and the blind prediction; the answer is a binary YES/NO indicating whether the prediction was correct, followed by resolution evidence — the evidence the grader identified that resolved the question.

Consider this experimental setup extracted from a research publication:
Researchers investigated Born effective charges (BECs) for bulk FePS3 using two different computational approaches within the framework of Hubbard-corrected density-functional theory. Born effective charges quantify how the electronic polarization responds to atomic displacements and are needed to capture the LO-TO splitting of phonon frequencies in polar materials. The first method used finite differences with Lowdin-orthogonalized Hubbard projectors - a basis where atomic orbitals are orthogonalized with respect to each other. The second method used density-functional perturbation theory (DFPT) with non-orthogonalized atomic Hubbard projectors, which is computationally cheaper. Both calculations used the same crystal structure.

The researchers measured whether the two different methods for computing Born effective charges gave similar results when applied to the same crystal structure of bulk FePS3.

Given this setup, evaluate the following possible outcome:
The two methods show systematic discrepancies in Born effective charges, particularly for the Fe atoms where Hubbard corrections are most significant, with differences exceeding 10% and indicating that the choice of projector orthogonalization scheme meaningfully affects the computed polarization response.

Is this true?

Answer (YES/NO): NO